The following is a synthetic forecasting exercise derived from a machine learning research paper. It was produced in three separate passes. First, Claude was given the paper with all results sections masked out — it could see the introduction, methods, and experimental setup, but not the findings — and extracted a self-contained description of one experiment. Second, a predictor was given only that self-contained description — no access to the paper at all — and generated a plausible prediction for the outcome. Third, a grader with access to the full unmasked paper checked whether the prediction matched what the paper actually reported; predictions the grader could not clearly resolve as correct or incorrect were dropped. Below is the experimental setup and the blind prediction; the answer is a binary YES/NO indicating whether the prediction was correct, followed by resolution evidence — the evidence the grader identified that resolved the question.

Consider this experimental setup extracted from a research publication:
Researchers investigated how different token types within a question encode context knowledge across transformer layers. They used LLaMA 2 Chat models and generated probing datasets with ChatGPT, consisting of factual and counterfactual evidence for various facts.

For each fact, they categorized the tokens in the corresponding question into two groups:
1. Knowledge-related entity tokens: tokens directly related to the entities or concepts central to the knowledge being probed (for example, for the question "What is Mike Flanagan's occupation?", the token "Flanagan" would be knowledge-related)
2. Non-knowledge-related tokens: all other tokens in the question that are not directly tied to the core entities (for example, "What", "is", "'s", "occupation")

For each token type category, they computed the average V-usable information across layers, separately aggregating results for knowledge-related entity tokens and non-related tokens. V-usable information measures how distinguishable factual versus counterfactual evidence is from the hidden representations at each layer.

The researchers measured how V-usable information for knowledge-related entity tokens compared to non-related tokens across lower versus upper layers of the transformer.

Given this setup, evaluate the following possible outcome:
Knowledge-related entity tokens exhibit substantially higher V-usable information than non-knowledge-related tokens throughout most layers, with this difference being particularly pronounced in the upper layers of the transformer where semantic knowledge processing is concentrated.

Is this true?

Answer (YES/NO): NO